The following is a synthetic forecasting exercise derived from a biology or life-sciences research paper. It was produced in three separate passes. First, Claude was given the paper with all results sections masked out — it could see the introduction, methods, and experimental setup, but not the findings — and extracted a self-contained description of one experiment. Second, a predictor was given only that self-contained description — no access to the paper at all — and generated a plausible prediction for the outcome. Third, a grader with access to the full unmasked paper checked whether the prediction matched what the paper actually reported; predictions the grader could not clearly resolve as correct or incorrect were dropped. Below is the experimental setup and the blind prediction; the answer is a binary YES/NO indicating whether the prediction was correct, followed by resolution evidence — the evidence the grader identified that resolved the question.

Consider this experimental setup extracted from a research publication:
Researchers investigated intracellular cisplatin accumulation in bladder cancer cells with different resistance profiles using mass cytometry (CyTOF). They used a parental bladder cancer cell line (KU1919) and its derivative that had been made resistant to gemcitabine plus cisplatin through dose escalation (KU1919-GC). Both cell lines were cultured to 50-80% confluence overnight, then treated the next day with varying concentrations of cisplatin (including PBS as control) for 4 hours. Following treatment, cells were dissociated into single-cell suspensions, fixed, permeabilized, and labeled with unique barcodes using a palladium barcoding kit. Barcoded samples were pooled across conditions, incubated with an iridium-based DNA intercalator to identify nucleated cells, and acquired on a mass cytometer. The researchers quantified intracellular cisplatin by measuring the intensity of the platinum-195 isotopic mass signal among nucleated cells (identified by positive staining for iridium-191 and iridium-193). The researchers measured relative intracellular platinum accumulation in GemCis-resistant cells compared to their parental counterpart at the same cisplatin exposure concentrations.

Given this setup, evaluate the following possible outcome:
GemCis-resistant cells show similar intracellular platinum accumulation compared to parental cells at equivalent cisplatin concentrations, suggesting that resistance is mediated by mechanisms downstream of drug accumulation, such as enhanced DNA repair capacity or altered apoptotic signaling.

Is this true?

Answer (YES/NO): NO